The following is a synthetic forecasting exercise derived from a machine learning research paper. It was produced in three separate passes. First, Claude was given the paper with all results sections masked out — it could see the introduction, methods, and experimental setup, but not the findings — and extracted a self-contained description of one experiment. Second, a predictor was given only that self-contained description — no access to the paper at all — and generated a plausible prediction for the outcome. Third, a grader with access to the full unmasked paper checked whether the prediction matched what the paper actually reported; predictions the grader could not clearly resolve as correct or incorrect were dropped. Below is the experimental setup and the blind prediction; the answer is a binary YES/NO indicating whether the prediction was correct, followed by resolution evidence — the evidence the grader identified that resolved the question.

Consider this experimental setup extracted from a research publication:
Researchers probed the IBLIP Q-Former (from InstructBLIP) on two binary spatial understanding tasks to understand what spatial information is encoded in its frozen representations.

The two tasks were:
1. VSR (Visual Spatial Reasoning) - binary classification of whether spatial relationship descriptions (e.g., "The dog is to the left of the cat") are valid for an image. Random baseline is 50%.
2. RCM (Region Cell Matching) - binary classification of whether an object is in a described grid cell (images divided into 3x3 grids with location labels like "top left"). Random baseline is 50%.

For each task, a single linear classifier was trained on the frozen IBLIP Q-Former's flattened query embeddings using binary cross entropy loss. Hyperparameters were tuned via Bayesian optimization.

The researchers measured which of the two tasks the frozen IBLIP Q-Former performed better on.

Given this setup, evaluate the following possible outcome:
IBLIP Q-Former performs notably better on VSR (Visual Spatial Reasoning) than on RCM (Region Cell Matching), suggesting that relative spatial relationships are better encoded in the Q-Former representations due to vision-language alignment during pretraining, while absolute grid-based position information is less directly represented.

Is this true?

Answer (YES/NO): NO